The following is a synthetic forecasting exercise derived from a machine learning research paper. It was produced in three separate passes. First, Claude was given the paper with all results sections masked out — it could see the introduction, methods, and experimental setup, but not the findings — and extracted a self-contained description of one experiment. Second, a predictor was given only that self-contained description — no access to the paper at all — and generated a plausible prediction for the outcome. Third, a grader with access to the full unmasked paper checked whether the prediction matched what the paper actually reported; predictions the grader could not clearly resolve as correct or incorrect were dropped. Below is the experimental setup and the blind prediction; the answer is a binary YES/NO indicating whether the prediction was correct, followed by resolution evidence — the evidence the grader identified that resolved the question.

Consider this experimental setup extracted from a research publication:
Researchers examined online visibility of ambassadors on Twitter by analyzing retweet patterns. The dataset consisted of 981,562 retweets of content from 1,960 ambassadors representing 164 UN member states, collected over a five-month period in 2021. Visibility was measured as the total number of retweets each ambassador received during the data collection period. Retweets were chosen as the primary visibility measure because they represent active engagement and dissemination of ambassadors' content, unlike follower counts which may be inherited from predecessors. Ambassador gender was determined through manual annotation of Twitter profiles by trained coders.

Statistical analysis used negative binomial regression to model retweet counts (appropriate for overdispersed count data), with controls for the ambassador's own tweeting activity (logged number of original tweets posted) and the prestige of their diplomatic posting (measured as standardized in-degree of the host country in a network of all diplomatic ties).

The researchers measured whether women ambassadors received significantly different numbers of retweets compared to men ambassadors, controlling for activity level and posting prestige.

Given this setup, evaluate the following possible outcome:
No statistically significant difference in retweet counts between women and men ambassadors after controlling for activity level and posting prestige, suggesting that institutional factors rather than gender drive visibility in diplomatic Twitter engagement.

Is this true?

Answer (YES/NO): NO